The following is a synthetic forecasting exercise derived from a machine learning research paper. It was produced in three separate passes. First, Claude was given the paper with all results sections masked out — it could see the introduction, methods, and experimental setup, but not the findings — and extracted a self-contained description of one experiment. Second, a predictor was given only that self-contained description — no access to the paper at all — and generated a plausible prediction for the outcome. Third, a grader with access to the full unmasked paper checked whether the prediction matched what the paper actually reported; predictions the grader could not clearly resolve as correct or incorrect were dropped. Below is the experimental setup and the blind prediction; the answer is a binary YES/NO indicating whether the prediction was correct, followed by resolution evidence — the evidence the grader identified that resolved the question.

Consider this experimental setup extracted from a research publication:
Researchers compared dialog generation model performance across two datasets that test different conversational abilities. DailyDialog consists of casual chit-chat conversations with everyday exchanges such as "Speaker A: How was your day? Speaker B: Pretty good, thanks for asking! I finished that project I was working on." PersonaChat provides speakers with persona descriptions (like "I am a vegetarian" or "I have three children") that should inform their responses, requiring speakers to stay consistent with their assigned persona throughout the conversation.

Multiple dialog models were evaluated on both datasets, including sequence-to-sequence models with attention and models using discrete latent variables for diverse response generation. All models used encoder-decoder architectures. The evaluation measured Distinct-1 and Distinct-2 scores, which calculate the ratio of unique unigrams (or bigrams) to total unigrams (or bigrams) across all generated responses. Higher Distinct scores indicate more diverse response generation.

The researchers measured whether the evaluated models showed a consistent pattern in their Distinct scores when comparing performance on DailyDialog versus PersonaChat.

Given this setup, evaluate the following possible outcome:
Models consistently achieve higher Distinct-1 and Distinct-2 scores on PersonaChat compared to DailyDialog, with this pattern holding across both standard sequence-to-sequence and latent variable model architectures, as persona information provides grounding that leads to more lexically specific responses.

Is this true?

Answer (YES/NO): NO